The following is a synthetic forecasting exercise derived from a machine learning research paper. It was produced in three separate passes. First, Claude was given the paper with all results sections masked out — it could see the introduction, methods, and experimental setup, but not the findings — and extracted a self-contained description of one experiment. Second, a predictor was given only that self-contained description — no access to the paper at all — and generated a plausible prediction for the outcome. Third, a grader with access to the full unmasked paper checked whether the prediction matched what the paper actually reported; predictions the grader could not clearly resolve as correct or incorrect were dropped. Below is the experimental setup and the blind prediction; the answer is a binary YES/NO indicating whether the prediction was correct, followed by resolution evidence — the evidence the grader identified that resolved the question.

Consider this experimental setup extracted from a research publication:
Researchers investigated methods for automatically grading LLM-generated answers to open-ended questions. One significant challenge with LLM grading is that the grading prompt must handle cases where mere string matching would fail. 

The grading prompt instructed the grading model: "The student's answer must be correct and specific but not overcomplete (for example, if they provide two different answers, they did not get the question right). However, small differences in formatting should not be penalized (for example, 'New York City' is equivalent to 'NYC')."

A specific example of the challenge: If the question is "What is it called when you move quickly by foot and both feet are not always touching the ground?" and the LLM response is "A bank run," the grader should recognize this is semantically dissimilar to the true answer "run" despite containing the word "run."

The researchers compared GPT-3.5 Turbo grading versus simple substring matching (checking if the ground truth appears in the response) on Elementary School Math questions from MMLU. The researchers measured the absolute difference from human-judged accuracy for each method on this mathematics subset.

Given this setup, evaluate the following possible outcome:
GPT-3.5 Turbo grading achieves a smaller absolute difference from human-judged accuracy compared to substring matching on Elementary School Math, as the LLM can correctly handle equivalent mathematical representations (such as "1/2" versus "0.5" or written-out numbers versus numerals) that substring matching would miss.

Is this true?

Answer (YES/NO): NO